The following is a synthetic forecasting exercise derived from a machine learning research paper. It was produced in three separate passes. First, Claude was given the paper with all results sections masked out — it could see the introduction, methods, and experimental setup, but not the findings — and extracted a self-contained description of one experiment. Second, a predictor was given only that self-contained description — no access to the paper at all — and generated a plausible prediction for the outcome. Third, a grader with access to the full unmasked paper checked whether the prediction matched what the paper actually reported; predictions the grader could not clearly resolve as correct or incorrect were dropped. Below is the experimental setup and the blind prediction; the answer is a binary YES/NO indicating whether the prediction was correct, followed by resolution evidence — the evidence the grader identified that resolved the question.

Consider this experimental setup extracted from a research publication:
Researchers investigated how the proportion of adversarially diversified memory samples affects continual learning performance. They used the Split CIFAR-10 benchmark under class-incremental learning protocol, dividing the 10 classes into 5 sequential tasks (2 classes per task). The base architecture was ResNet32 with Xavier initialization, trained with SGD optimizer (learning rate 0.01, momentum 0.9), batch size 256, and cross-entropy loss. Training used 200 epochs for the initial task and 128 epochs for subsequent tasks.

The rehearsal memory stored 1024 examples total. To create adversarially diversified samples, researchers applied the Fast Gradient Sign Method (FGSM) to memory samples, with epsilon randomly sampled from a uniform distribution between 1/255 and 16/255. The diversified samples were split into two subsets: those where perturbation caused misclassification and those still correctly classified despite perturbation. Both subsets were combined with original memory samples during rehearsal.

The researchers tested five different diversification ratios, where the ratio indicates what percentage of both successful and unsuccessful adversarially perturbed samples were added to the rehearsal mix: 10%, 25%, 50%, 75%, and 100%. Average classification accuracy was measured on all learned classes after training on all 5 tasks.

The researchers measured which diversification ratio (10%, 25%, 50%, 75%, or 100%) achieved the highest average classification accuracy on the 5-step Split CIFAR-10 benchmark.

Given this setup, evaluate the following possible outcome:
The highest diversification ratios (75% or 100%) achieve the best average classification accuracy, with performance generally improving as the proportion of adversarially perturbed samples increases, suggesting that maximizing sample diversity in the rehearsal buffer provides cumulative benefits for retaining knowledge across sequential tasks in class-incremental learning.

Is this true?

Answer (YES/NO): NO